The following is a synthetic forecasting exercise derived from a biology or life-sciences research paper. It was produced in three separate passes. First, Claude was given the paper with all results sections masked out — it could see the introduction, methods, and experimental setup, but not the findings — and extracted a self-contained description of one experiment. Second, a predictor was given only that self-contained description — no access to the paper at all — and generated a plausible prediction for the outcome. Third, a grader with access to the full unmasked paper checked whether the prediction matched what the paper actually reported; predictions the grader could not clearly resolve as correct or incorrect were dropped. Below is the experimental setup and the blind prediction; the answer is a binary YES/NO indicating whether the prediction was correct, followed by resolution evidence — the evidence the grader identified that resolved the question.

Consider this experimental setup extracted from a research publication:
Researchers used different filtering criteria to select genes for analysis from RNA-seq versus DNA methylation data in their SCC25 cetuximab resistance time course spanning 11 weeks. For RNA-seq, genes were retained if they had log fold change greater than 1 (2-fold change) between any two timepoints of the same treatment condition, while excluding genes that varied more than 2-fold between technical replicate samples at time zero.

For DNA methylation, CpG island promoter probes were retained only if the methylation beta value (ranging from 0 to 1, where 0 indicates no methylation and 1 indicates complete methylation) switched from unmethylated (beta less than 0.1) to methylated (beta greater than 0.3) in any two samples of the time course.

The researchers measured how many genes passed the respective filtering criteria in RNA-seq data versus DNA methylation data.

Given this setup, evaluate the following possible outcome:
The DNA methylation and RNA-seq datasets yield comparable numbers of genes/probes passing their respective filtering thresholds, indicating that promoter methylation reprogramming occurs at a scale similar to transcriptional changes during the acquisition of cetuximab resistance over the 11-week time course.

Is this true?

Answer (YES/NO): NO